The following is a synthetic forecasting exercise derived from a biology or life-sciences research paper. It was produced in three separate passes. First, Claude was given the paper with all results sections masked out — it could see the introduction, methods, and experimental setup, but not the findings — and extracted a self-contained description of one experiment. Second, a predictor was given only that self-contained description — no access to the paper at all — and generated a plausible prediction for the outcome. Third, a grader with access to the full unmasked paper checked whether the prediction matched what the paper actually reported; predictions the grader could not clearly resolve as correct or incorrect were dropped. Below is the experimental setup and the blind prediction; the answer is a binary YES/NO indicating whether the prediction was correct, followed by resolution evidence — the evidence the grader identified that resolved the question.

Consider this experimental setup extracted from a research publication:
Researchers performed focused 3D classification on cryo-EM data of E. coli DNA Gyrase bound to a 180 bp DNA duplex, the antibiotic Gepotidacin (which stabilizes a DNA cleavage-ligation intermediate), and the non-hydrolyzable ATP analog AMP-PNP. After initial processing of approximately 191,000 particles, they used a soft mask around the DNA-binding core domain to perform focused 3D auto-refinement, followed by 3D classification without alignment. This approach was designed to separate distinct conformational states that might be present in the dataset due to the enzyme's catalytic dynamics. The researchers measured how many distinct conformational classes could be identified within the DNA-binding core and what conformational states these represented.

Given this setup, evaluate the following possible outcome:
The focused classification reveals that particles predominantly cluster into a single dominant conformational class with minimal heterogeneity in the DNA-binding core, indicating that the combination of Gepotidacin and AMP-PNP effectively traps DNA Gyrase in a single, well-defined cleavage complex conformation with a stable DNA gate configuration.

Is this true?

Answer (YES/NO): NO